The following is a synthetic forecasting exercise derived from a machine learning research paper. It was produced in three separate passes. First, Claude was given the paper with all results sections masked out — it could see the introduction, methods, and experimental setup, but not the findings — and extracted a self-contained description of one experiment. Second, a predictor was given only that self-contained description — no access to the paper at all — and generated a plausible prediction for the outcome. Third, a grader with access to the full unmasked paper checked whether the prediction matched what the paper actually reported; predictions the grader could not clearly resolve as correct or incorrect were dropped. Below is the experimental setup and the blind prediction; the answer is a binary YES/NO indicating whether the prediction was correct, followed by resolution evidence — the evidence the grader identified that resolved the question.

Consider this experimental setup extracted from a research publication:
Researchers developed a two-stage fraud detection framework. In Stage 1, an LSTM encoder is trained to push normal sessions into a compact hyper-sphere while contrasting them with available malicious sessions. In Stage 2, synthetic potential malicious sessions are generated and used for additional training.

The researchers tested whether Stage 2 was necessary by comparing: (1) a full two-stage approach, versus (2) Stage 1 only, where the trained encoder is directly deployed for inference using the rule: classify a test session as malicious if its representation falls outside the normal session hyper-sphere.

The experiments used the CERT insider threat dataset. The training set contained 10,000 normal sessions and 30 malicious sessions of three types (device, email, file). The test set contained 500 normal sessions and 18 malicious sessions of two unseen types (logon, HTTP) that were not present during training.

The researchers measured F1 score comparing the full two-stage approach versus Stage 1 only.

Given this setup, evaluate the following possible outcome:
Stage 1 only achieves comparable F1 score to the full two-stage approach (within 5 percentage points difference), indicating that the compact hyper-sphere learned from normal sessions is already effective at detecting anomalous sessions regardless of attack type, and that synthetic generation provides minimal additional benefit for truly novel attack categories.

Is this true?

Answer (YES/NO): NO